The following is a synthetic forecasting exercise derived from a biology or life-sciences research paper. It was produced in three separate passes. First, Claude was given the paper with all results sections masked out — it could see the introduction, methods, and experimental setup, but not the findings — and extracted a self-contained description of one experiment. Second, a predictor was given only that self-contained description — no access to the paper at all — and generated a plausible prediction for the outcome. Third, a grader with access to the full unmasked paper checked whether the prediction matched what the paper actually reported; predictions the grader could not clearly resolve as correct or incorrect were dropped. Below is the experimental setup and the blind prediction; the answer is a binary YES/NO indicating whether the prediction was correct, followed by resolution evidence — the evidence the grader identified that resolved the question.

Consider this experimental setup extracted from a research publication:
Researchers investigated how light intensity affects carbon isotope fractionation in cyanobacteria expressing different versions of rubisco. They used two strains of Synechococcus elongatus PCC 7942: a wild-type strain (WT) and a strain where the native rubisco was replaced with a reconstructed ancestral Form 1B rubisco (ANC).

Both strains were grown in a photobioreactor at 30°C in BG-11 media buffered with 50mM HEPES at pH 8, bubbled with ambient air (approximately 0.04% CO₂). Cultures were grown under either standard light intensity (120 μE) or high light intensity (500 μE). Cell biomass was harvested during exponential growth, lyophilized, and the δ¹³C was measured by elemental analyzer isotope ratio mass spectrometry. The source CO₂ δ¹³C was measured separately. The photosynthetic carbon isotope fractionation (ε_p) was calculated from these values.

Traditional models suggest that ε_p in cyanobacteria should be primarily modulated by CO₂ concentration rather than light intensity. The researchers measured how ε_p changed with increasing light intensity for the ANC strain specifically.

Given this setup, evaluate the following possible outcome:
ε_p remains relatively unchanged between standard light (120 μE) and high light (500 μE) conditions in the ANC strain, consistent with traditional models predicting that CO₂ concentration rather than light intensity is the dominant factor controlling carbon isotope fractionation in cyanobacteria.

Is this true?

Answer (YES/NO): NO